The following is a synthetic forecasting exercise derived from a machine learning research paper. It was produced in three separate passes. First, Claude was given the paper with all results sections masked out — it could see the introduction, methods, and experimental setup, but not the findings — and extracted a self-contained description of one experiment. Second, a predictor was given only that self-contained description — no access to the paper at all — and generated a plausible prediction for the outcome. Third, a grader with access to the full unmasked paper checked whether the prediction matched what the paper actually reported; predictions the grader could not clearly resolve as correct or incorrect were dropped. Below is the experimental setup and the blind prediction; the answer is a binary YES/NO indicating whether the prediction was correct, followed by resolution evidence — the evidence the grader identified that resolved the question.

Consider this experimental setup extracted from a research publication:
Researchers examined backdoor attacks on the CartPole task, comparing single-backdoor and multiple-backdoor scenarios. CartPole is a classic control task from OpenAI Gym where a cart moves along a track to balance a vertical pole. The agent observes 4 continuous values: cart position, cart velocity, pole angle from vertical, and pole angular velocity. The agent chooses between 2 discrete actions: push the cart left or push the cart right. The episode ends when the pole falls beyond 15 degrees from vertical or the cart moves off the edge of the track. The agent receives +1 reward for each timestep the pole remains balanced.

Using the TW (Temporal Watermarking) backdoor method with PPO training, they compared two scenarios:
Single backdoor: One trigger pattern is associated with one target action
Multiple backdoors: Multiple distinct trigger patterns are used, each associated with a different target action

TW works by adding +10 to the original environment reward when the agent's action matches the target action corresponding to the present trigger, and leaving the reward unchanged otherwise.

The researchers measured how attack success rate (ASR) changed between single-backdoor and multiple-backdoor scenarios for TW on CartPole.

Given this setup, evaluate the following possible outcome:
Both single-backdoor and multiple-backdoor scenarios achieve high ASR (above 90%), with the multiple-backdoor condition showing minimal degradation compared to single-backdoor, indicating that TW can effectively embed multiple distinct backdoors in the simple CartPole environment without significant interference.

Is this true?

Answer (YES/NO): YES